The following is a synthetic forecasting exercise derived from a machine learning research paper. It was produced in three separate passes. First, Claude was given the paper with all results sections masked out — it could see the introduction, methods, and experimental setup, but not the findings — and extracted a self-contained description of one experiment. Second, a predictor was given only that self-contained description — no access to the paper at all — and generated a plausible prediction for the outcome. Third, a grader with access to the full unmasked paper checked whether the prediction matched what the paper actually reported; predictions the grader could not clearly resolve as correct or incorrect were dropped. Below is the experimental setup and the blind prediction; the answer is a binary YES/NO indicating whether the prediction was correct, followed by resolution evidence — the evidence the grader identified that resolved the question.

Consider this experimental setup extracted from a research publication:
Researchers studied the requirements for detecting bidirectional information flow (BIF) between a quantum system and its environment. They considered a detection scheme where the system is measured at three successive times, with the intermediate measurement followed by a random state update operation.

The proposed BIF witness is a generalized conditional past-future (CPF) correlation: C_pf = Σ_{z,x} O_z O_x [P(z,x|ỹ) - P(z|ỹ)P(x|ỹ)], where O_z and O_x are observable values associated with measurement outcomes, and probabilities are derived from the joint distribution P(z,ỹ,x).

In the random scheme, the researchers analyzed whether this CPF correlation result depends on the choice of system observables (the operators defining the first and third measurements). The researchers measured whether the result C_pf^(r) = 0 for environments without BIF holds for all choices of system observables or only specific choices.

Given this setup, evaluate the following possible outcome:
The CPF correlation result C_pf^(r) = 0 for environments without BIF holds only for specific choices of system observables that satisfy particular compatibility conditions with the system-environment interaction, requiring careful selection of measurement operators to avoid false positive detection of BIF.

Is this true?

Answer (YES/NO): NO